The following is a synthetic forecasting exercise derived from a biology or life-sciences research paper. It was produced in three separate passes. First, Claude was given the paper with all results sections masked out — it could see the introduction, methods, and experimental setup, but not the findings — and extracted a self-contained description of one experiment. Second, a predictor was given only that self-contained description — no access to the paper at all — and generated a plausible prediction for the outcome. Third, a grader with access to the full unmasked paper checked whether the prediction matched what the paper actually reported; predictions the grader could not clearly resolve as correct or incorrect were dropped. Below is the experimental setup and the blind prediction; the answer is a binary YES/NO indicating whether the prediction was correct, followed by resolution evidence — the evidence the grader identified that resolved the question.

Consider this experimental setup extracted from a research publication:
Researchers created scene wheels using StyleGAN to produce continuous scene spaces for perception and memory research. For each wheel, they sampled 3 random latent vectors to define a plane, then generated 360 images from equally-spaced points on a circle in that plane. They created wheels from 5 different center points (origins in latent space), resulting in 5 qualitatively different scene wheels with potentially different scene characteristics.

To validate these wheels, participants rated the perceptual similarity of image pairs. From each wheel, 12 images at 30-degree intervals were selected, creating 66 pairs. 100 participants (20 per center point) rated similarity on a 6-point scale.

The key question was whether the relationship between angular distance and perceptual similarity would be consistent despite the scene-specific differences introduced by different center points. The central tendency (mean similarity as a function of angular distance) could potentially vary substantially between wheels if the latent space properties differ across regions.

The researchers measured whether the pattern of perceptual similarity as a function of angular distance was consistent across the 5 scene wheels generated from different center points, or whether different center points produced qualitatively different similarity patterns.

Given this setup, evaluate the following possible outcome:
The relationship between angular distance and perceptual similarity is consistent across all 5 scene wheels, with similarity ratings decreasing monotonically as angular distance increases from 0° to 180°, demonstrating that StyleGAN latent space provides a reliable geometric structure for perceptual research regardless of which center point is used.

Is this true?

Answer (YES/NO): YES